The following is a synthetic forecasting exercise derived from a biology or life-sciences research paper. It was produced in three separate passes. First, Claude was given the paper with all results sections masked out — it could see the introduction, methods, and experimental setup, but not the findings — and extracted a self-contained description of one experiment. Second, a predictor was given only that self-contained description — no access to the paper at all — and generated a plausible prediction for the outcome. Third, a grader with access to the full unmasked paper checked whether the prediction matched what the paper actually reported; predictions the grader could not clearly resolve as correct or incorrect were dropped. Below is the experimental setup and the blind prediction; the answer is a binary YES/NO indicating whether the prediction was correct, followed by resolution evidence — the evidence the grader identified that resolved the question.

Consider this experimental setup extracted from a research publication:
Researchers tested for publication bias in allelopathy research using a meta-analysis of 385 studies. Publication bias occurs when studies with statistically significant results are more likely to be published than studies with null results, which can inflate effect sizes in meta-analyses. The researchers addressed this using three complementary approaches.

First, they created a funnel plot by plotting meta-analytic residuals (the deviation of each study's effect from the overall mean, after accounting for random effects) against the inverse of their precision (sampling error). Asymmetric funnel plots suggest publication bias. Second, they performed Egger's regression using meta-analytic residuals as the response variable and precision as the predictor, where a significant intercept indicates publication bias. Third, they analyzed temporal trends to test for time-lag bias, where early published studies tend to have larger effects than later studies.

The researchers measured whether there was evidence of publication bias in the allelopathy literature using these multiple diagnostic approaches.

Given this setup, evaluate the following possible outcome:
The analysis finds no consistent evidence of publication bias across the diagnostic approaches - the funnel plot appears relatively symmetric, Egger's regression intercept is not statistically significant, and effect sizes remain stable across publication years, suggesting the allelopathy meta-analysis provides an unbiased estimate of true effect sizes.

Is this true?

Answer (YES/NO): NO